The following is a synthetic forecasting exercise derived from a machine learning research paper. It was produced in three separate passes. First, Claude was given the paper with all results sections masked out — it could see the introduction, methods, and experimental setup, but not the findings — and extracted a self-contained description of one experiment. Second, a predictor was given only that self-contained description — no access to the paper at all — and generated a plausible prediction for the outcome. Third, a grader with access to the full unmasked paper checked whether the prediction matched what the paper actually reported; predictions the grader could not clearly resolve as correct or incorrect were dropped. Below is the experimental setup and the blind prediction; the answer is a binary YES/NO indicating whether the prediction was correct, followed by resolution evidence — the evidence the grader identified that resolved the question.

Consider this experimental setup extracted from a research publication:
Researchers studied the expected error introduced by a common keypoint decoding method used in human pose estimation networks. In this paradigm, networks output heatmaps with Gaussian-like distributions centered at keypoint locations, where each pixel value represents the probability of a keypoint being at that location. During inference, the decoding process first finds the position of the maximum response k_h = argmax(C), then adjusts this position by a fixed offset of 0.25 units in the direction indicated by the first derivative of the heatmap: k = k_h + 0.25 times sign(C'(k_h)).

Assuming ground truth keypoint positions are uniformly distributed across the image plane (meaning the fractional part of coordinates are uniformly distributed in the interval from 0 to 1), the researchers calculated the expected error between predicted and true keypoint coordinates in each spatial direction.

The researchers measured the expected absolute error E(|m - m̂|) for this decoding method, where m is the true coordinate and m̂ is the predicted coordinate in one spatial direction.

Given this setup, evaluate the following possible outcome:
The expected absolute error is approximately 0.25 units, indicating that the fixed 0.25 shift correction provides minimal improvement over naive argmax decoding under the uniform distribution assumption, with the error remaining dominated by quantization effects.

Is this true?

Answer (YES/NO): NO